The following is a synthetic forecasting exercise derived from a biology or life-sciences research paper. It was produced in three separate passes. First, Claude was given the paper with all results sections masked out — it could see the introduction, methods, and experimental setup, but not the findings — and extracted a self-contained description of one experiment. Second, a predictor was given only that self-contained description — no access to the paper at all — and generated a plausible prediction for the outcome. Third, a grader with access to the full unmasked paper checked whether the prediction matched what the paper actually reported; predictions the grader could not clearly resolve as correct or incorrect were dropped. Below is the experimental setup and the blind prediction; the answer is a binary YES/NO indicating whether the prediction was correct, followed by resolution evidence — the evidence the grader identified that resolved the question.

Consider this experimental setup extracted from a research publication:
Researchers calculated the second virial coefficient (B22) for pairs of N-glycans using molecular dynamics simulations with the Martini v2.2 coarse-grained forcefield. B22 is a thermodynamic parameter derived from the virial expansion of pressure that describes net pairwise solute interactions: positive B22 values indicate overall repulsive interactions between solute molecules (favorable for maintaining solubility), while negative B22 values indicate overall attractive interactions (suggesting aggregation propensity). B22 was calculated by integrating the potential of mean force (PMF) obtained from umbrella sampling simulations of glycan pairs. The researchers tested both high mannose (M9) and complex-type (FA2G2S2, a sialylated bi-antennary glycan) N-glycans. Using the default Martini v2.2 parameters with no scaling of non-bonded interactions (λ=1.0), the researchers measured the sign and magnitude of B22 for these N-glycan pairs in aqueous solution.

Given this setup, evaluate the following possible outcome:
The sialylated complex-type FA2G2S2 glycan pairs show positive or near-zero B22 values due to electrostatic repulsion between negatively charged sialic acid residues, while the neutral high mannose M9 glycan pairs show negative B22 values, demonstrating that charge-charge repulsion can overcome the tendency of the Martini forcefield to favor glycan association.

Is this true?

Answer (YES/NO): NO